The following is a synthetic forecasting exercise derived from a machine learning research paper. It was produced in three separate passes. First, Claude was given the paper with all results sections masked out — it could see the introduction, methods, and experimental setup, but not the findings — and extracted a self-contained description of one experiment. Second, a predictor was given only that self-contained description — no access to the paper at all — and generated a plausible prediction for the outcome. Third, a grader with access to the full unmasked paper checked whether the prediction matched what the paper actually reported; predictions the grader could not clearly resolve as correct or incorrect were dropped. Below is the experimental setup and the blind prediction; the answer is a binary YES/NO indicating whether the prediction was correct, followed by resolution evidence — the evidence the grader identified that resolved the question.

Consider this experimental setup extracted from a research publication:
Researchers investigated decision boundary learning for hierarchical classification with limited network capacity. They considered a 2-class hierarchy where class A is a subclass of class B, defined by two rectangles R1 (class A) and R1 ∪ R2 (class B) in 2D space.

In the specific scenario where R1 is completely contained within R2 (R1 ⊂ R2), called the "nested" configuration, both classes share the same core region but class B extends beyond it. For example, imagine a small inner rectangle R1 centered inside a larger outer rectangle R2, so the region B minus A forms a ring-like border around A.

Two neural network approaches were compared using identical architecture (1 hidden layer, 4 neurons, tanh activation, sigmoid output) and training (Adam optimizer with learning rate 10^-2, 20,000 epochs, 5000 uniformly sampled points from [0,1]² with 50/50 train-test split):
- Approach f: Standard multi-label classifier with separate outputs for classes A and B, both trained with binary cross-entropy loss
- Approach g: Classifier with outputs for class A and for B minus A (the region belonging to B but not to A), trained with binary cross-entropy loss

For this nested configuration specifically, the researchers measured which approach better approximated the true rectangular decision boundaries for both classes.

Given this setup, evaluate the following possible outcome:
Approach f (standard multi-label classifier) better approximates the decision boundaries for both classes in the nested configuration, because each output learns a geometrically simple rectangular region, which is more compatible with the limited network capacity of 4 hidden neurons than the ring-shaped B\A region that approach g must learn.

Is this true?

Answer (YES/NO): YES